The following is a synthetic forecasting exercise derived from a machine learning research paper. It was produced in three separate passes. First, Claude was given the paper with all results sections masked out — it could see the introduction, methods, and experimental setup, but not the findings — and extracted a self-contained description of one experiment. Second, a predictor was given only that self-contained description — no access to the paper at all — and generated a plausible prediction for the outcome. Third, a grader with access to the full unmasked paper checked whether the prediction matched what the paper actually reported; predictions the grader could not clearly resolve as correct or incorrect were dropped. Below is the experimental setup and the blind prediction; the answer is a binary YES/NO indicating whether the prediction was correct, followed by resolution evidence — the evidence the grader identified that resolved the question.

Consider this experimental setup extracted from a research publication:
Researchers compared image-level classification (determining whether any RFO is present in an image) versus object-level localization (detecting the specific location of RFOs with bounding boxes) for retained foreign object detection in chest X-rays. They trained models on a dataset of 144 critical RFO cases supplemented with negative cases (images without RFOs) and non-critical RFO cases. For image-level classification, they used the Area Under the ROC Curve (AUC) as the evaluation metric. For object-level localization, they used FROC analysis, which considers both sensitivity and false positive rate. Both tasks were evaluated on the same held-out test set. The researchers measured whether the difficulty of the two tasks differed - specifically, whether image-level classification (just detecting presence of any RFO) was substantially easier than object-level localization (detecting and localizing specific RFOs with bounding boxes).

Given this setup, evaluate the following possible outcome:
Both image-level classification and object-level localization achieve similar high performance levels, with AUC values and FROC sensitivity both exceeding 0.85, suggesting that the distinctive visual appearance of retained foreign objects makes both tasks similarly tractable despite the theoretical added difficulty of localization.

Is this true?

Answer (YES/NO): NO